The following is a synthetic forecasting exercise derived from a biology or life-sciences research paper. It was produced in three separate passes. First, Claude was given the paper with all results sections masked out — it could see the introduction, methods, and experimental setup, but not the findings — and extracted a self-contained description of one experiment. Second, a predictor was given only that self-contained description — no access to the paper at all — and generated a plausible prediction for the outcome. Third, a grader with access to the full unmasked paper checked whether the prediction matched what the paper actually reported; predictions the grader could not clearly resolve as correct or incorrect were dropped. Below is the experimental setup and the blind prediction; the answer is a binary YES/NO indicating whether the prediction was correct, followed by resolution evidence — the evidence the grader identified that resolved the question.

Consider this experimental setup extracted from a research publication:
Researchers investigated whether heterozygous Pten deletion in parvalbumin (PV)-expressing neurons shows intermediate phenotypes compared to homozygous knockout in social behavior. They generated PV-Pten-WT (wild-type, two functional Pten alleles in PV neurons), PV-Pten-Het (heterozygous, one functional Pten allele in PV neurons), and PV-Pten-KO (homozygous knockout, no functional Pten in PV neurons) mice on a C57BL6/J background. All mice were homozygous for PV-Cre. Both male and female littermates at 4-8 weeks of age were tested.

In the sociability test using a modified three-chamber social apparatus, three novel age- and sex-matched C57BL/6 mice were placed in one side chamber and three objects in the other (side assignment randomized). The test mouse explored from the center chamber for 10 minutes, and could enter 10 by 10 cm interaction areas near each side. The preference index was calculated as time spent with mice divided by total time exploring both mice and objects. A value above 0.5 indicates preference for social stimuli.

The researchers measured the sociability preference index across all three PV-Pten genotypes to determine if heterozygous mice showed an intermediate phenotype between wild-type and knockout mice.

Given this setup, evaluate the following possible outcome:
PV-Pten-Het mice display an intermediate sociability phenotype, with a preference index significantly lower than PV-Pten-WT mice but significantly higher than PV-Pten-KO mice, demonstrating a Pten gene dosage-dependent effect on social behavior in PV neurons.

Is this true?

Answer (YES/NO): NO